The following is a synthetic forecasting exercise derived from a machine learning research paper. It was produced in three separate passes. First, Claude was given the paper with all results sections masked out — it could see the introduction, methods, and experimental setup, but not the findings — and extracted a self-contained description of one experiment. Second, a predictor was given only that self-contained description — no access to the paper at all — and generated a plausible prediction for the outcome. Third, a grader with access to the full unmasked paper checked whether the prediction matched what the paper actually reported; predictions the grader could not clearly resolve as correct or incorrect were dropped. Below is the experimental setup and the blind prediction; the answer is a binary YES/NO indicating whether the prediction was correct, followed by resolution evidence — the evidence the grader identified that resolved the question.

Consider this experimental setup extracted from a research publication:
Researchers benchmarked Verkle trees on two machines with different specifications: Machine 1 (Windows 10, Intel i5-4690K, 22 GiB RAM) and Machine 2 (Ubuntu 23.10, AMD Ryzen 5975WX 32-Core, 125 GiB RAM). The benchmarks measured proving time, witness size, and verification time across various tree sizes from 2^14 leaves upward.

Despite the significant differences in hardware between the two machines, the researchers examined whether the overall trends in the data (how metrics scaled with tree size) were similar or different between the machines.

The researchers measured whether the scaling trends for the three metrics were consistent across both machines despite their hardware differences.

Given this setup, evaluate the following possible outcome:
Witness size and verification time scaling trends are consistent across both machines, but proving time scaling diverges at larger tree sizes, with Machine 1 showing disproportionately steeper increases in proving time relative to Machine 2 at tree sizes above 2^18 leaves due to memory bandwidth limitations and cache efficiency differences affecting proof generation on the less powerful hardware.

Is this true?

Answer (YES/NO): NO